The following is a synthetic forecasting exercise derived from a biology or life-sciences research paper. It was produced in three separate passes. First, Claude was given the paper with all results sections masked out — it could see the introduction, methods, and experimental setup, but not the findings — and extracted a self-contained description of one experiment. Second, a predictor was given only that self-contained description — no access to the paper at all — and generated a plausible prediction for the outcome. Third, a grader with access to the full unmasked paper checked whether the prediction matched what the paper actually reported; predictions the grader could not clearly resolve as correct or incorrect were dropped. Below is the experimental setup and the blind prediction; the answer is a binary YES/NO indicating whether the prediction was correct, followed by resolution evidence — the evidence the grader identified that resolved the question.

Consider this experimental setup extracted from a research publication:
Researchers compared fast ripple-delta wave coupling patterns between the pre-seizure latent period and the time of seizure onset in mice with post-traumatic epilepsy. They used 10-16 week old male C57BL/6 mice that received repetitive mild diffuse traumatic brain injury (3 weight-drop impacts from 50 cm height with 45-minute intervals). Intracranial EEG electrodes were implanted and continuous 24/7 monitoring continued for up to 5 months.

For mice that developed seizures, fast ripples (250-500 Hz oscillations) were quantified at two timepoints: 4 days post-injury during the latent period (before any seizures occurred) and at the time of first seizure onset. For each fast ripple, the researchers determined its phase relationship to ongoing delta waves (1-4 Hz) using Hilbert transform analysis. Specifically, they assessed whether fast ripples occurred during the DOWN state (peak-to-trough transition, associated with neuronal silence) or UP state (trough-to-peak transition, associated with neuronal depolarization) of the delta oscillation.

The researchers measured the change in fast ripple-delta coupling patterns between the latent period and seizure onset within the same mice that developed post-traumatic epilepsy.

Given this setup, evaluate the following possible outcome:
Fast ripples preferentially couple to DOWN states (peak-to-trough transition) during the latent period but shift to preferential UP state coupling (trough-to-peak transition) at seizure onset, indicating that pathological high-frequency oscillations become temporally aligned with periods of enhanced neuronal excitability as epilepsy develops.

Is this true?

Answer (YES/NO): NO